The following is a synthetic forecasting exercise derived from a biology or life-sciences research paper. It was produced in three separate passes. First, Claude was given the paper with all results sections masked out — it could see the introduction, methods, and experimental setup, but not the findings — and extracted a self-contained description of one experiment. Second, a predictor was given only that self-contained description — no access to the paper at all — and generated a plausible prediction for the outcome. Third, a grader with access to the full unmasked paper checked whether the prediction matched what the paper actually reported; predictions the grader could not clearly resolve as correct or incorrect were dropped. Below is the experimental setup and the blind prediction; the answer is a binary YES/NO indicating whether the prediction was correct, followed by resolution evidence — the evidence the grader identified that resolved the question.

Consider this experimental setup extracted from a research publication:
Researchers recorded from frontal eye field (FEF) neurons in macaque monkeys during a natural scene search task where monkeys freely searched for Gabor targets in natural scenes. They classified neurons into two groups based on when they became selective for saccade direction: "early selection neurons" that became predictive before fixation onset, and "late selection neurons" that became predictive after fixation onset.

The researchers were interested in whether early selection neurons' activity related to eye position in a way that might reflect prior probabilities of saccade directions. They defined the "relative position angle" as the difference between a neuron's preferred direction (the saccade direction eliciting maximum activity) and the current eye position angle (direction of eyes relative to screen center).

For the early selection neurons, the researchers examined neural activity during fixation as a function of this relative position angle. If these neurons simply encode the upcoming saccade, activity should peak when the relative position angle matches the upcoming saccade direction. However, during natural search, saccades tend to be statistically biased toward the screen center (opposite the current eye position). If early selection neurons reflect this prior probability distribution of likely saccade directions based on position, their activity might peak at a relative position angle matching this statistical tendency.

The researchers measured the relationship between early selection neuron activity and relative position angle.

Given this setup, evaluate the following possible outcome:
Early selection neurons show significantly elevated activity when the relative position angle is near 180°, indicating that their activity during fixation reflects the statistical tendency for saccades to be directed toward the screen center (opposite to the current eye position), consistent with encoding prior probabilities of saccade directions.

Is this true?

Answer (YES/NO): NO